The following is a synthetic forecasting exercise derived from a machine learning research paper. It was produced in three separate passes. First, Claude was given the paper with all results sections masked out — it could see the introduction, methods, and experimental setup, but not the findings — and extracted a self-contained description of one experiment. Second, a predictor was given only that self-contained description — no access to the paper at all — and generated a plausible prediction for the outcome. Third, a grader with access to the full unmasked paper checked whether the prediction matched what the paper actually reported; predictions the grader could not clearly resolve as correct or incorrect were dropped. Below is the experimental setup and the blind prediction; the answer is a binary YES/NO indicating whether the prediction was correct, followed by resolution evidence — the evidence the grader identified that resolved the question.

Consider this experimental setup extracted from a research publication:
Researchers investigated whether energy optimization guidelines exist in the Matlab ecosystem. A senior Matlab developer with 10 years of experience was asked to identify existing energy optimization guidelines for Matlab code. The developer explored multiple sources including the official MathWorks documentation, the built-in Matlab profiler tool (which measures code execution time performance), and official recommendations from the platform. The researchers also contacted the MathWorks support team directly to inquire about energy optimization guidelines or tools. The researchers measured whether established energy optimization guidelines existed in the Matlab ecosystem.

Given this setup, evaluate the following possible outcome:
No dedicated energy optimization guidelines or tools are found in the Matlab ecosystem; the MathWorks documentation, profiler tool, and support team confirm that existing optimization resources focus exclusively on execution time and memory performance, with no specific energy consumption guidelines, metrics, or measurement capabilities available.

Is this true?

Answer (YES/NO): YES